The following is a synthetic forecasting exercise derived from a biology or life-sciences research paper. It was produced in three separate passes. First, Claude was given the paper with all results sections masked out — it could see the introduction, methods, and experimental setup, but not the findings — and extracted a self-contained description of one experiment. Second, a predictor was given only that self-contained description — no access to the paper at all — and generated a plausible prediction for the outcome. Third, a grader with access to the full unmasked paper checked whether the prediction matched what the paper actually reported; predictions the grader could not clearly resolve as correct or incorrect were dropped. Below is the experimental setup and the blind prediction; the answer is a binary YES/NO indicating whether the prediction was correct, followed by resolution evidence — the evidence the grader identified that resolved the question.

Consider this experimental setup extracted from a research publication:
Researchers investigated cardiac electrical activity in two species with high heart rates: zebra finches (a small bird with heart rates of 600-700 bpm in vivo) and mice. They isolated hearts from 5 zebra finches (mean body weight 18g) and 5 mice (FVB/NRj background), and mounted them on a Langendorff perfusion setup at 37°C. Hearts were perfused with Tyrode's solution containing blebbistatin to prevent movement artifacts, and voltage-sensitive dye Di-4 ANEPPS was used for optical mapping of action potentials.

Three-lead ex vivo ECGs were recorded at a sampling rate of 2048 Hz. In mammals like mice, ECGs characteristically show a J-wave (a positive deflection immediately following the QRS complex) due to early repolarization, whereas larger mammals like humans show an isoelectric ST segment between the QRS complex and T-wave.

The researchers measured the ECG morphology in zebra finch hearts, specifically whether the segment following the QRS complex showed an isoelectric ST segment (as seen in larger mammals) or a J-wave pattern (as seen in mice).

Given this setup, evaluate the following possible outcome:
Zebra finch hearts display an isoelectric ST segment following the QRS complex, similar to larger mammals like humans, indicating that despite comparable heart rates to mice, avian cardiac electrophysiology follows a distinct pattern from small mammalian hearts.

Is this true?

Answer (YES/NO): NO